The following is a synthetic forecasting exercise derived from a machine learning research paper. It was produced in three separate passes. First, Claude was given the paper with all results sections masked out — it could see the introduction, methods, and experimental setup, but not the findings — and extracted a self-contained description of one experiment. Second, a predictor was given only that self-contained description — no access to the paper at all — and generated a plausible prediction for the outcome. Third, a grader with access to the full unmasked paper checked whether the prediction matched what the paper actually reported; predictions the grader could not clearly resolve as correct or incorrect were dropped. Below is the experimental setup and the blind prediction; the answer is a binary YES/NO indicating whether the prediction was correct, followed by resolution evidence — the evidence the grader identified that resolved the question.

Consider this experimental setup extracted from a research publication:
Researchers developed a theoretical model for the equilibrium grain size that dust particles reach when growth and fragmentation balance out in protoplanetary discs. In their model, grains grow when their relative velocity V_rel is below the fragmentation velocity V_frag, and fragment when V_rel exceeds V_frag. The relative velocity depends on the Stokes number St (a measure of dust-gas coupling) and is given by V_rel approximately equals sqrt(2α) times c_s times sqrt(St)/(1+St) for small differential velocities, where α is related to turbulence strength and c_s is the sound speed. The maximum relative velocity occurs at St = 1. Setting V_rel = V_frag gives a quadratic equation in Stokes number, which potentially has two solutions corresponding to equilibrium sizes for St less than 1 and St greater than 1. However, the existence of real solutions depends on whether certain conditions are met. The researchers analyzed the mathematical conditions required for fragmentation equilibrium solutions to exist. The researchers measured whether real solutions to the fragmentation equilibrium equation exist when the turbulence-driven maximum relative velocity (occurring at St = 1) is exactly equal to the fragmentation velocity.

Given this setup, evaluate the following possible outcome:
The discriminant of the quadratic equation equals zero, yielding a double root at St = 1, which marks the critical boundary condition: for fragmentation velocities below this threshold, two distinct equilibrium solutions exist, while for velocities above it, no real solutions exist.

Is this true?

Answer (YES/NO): YES